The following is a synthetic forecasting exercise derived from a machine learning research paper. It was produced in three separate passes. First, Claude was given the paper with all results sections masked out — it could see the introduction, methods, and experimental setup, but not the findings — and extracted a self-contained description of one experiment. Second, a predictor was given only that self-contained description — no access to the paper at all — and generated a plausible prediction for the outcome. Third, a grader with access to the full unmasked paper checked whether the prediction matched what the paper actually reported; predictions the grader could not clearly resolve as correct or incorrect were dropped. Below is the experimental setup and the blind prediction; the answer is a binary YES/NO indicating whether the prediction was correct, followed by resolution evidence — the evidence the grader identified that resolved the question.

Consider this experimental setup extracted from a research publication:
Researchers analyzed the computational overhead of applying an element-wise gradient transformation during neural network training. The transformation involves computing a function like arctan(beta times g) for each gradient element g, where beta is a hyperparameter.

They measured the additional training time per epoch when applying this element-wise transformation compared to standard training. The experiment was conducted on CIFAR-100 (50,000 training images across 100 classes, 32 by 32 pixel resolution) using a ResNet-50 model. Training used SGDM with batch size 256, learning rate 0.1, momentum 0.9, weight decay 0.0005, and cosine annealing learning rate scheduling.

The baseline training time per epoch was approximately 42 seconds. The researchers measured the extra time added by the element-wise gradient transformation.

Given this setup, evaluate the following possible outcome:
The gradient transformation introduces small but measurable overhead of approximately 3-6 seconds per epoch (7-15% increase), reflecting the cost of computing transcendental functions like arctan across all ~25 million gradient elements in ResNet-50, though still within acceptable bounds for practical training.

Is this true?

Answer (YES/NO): NO